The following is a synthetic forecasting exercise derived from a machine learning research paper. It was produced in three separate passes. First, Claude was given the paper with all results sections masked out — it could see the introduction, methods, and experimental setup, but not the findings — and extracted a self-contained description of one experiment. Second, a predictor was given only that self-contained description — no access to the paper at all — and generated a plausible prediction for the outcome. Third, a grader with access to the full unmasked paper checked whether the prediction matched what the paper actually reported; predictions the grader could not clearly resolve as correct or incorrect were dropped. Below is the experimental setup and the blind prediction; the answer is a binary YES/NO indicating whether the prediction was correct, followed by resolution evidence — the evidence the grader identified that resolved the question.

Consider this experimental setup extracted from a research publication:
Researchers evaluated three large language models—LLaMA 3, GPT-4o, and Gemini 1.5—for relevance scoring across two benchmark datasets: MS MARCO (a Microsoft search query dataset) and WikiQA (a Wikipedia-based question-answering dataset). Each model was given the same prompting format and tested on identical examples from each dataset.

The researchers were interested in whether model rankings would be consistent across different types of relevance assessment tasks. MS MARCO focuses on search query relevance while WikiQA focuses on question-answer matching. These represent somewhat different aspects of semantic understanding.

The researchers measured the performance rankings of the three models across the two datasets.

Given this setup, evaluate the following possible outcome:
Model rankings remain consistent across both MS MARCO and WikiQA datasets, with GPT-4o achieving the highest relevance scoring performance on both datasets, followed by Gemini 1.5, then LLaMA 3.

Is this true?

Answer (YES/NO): NO